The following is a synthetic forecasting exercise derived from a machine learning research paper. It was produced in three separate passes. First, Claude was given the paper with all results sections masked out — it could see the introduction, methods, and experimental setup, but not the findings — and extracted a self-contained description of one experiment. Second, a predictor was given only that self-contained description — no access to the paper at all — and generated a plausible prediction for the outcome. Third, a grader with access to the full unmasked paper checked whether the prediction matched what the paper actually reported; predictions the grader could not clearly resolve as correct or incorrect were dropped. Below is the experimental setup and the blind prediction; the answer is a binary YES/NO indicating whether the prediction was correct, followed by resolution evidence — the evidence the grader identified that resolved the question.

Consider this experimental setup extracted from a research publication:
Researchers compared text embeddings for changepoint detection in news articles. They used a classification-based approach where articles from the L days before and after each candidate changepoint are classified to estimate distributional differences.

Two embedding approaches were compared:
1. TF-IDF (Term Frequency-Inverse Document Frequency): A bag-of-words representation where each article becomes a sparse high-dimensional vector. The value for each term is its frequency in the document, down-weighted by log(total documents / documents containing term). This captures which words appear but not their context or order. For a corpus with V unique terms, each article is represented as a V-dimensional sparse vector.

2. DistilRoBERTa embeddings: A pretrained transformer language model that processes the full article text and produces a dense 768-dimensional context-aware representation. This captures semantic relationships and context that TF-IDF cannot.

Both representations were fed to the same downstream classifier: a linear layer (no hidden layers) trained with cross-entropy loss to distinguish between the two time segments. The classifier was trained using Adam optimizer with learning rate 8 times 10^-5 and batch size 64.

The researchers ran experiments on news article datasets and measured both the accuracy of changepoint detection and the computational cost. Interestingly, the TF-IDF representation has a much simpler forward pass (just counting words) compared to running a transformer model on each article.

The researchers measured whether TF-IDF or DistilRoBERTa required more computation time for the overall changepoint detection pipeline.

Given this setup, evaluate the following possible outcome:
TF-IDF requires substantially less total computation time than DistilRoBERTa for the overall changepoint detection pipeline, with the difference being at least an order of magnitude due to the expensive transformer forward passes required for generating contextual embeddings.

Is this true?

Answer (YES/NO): NO